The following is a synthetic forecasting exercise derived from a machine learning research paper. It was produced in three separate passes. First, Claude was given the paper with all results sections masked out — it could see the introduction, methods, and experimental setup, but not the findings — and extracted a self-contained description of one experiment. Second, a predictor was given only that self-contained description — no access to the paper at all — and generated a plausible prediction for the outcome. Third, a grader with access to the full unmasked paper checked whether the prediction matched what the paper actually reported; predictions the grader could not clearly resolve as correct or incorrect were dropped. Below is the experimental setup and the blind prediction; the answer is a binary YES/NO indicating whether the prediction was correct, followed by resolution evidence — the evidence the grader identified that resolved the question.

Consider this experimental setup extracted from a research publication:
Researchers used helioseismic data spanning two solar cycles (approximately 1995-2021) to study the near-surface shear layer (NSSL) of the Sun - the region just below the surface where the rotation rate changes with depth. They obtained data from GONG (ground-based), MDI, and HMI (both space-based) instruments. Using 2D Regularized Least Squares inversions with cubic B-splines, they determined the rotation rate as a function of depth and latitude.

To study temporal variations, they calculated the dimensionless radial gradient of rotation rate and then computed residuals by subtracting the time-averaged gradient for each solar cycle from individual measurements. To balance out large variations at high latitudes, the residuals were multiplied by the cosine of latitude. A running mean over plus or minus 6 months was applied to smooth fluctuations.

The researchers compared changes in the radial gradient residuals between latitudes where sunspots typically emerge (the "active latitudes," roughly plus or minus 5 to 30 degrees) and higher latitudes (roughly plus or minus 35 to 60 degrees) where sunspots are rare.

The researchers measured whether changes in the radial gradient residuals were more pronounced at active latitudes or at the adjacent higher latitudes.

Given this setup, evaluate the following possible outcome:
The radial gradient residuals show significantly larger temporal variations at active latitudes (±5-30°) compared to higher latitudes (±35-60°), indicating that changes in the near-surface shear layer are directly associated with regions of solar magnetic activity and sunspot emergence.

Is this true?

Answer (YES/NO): YES